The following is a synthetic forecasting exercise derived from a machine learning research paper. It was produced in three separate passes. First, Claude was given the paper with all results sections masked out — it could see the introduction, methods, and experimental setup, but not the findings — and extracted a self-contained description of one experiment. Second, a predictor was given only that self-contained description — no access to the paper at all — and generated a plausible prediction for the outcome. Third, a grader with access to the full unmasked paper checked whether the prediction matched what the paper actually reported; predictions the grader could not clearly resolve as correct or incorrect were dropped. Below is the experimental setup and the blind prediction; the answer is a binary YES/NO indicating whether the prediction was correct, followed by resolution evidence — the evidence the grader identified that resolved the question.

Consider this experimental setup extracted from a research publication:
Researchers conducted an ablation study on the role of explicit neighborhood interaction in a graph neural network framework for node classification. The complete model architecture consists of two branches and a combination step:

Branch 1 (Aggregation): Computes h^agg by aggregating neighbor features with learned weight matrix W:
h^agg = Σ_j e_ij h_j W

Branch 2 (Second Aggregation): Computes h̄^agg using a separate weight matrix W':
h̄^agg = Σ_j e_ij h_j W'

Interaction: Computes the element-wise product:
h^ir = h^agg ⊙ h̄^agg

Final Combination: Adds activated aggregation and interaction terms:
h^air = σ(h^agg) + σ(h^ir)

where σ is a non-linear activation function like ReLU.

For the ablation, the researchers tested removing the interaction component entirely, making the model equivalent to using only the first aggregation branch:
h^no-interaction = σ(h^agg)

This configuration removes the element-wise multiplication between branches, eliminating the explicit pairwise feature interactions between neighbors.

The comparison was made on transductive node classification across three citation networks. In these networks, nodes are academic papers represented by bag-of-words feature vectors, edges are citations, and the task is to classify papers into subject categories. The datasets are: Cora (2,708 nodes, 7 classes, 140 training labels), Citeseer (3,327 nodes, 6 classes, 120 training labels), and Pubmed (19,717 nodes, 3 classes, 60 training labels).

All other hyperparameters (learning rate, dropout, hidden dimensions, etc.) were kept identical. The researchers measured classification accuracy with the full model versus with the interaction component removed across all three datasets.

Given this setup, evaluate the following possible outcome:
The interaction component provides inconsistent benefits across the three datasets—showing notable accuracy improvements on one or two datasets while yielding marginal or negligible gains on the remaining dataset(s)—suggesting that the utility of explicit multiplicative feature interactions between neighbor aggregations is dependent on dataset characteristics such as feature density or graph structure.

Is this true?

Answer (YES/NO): NO